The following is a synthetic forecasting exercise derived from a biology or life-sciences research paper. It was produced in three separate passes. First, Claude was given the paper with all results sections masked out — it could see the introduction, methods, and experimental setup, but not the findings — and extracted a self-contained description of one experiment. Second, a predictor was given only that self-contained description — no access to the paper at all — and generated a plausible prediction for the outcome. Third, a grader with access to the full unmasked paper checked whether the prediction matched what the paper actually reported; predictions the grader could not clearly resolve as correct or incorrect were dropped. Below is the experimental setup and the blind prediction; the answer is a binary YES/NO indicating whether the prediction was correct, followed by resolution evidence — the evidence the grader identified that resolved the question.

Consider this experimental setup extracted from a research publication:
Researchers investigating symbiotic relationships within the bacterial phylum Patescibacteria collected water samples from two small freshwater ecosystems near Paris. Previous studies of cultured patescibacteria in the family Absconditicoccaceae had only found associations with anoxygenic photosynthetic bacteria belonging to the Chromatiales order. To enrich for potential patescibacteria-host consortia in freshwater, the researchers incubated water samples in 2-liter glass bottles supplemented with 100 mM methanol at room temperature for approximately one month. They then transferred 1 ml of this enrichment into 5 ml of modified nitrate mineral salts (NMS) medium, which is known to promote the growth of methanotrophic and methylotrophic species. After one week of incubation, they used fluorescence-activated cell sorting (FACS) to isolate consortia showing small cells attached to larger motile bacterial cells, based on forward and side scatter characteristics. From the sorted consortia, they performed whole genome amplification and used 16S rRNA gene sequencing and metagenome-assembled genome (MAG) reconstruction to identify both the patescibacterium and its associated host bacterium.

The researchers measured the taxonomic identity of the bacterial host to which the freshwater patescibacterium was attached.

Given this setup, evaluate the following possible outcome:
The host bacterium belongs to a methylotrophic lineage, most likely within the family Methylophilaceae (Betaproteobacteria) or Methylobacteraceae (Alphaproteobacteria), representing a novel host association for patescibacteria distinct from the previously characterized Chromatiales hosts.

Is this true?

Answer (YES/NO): YES